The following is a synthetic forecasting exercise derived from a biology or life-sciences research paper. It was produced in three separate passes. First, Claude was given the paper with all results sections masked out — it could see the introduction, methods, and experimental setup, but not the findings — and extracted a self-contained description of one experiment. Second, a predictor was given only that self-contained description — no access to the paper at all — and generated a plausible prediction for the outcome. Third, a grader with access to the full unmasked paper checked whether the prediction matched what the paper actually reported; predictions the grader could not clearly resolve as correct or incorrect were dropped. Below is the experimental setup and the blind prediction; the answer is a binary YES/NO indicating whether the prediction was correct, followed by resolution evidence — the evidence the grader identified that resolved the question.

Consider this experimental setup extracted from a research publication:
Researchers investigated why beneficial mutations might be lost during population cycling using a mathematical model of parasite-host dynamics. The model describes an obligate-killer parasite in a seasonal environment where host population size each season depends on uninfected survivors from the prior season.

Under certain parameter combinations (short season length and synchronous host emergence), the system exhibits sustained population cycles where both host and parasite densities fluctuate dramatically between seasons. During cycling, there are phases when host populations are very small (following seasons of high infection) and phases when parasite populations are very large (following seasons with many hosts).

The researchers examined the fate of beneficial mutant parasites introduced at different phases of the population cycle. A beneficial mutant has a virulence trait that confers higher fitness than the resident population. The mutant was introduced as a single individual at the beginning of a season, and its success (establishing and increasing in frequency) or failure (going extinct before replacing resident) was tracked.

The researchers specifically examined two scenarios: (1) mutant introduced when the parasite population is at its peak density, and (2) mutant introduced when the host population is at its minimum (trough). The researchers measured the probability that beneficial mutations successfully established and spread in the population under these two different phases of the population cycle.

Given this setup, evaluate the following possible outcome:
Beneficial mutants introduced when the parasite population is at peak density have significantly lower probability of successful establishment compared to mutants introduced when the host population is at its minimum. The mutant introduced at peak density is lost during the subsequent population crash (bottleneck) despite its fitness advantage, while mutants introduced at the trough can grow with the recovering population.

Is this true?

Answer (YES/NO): NO